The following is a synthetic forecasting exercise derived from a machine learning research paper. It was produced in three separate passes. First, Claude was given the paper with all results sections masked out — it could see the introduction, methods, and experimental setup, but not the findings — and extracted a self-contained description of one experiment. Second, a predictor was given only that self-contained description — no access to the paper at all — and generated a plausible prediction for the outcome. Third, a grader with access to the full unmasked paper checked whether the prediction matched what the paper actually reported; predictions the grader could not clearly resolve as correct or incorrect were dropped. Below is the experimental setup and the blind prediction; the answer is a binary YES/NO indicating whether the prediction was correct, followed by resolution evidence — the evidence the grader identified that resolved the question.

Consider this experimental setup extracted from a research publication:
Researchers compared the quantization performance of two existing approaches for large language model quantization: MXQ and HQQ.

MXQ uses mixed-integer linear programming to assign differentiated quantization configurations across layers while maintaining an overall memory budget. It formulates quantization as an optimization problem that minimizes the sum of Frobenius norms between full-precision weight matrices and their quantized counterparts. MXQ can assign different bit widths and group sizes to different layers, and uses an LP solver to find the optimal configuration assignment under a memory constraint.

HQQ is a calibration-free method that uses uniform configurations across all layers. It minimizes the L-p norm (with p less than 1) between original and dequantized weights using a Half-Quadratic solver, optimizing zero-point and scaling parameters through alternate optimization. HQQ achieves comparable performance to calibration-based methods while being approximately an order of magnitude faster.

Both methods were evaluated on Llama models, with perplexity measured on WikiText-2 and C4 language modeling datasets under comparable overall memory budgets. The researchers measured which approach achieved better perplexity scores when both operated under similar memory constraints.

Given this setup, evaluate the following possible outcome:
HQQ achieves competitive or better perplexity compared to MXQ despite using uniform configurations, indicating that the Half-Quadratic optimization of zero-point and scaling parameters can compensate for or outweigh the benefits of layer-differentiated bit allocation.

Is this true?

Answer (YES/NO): YES